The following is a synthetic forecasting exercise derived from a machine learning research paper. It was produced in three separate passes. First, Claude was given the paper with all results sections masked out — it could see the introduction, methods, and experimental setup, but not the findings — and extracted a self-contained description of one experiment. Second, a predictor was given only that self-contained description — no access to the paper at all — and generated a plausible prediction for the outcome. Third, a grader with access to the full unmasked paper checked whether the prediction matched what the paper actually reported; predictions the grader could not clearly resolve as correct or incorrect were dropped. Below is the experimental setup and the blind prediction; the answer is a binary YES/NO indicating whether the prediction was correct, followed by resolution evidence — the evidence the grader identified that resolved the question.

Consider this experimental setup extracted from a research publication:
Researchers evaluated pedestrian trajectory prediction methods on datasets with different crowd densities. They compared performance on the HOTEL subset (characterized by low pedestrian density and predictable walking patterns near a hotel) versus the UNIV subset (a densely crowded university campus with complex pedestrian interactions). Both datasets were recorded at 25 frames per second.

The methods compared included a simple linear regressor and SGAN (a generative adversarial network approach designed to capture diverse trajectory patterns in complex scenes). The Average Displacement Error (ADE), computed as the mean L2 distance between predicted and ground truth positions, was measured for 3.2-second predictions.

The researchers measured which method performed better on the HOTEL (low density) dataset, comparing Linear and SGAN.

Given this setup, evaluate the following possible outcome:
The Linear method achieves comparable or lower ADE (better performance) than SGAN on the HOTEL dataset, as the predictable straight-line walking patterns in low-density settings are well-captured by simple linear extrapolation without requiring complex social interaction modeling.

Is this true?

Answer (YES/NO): YES